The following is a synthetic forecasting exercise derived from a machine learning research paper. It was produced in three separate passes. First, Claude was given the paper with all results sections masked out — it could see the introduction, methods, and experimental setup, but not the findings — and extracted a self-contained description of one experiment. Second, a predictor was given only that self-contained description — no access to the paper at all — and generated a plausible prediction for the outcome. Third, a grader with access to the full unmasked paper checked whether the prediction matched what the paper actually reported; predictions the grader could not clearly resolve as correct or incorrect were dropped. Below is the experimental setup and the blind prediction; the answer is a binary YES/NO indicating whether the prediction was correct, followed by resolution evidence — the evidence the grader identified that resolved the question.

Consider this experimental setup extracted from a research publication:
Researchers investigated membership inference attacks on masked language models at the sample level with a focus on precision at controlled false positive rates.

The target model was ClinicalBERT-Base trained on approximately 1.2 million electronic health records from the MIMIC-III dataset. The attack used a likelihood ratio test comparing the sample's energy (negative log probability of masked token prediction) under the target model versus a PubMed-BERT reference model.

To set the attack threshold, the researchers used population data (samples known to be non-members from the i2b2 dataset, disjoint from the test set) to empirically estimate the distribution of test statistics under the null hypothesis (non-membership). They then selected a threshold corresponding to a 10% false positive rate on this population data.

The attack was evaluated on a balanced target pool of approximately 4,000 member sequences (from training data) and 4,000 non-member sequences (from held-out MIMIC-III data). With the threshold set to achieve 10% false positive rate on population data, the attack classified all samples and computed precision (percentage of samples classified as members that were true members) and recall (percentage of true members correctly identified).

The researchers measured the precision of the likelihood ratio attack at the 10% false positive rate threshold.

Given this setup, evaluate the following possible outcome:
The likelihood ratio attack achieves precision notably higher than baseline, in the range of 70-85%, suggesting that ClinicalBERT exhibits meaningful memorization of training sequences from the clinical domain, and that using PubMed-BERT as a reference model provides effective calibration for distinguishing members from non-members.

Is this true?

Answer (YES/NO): NO